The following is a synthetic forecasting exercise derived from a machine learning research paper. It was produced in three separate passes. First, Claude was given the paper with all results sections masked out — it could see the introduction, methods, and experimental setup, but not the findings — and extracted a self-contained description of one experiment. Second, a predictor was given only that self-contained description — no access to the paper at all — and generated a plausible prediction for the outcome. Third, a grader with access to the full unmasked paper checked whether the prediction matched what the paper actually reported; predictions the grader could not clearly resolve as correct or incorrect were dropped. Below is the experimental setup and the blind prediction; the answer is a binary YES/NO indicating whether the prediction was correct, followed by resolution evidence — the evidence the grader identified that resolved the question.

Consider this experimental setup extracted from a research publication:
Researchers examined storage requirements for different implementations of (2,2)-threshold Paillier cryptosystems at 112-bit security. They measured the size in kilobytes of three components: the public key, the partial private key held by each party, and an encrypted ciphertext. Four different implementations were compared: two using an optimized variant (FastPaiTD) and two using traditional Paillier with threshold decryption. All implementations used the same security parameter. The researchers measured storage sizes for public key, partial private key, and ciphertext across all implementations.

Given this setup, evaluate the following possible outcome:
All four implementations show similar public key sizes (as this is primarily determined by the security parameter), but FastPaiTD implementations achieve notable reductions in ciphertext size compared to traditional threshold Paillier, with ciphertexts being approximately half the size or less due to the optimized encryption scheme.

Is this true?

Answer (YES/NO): NO